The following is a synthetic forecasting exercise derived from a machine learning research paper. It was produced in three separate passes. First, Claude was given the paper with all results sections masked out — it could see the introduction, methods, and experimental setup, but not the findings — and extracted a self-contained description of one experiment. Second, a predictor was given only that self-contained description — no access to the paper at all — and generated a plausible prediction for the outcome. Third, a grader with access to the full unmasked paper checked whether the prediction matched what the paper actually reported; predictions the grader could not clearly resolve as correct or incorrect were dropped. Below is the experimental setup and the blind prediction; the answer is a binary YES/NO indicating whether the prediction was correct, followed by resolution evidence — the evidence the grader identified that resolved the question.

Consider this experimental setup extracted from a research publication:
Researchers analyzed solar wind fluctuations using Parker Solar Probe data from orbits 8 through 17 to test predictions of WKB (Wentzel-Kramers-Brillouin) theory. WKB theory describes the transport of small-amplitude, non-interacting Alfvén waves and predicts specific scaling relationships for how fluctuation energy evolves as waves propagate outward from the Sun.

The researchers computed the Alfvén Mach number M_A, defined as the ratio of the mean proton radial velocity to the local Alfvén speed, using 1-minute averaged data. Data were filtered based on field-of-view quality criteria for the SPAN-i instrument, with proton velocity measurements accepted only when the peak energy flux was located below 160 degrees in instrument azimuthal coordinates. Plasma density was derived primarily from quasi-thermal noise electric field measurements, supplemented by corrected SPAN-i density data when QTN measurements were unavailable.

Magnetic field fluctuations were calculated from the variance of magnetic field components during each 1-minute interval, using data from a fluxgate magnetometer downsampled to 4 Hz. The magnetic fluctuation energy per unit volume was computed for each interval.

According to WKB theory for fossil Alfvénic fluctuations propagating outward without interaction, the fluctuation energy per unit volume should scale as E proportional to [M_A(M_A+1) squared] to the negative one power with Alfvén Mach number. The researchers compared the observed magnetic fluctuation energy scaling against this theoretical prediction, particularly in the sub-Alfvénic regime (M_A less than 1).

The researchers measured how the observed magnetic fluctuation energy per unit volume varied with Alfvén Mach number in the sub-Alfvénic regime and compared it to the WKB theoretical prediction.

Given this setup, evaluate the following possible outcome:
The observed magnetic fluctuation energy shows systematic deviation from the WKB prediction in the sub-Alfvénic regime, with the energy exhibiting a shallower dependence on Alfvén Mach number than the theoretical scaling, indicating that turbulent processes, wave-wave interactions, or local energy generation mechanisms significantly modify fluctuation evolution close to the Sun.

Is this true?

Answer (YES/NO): NO